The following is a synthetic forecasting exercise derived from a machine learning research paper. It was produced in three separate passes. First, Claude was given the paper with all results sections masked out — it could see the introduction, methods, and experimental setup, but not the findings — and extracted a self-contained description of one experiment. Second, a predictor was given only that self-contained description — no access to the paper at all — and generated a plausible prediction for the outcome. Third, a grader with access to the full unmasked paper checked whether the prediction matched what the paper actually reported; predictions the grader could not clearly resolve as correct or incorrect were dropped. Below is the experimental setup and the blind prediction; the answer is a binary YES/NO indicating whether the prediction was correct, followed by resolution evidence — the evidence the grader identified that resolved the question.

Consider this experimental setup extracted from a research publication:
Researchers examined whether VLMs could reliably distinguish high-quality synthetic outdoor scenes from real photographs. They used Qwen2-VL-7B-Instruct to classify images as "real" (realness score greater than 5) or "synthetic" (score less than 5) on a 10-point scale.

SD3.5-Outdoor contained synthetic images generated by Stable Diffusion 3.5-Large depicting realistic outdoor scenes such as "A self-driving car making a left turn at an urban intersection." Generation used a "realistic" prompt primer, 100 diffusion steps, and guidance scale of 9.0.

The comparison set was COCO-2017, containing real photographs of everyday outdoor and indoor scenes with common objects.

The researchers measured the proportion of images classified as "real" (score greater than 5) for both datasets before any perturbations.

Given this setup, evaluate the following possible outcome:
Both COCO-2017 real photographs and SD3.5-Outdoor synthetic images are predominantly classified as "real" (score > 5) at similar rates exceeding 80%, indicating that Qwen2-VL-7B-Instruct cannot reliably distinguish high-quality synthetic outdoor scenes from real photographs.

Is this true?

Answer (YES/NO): YES